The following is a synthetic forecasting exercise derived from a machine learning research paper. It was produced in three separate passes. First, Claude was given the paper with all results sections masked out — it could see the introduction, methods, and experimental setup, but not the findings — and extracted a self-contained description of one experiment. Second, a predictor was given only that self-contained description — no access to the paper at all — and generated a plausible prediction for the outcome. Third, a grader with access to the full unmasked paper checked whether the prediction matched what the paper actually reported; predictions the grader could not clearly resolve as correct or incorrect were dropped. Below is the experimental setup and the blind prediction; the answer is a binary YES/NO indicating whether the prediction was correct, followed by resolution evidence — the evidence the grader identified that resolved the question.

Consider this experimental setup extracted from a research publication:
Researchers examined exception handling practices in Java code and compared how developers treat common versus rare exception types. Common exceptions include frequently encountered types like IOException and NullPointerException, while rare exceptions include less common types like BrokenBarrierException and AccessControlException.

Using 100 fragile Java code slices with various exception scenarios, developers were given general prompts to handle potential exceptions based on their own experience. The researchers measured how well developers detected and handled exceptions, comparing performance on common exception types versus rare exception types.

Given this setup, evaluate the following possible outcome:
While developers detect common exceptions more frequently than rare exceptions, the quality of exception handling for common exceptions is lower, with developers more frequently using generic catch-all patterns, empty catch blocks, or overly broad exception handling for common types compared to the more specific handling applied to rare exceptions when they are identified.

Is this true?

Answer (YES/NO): NO